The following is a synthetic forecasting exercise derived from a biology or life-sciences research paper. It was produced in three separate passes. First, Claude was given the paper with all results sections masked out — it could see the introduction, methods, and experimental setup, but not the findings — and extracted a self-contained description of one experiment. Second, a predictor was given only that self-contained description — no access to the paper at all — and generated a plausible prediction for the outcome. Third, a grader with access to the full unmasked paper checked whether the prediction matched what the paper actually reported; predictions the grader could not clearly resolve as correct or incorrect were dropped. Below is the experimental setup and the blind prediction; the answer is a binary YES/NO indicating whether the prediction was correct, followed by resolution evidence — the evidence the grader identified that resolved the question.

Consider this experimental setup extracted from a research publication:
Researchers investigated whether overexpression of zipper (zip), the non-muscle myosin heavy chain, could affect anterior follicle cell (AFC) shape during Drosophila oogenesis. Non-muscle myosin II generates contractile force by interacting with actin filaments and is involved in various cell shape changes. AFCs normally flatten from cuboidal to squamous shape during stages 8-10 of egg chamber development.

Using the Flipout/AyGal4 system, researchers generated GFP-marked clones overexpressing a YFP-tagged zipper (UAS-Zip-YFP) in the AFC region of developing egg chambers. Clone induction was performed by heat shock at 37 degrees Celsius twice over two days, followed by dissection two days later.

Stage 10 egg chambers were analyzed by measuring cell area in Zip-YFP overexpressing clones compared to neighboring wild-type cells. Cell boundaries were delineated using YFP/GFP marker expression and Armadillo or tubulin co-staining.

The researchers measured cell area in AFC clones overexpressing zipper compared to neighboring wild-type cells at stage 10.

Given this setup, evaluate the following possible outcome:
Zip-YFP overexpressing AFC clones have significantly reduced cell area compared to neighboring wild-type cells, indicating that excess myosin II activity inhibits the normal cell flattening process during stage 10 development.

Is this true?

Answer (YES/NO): NO